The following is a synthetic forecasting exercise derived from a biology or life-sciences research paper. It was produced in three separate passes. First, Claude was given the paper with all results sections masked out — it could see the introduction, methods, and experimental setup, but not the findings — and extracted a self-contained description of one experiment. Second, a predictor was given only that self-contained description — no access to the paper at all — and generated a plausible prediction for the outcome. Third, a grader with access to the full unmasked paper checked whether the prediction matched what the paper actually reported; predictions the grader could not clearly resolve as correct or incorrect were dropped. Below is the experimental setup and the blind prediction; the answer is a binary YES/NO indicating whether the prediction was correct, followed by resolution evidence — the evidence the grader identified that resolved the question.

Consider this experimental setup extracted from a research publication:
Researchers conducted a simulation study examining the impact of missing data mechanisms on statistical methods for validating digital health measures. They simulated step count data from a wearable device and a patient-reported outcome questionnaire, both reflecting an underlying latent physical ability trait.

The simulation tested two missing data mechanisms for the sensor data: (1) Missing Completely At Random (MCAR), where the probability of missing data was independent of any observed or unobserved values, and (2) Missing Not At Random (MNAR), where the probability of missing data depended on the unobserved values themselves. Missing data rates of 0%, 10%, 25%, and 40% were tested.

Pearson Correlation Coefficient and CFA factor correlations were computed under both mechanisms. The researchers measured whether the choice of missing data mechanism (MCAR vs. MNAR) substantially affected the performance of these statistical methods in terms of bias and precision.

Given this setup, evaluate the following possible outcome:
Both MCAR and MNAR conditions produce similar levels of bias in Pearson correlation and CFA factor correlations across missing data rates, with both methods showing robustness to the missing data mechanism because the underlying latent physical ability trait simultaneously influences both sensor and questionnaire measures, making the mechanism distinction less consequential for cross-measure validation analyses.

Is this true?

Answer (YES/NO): YES